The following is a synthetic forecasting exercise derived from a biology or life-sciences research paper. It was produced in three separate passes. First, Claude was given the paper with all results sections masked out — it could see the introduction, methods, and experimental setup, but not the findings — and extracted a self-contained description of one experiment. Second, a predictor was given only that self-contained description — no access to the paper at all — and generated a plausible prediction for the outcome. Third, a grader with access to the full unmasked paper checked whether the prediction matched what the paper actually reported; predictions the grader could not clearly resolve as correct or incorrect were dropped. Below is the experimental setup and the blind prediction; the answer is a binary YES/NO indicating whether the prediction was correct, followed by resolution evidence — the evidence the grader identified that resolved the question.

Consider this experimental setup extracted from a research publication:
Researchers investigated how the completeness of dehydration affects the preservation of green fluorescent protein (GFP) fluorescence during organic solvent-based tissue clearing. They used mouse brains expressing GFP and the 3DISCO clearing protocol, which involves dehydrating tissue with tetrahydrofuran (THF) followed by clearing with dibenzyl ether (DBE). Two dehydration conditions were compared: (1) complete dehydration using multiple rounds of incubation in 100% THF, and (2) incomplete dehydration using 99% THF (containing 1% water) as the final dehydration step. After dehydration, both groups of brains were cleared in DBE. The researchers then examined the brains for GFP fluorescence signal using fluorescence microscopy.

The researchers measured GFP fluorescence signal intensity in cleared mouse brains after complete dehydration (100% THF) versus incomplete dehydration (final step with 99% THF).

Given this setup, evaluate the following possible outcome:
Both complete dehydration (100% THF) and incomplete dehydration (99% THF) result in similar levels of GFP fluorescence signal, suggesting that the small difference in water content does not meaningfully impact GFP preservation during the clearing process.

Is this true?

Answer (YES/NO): NO